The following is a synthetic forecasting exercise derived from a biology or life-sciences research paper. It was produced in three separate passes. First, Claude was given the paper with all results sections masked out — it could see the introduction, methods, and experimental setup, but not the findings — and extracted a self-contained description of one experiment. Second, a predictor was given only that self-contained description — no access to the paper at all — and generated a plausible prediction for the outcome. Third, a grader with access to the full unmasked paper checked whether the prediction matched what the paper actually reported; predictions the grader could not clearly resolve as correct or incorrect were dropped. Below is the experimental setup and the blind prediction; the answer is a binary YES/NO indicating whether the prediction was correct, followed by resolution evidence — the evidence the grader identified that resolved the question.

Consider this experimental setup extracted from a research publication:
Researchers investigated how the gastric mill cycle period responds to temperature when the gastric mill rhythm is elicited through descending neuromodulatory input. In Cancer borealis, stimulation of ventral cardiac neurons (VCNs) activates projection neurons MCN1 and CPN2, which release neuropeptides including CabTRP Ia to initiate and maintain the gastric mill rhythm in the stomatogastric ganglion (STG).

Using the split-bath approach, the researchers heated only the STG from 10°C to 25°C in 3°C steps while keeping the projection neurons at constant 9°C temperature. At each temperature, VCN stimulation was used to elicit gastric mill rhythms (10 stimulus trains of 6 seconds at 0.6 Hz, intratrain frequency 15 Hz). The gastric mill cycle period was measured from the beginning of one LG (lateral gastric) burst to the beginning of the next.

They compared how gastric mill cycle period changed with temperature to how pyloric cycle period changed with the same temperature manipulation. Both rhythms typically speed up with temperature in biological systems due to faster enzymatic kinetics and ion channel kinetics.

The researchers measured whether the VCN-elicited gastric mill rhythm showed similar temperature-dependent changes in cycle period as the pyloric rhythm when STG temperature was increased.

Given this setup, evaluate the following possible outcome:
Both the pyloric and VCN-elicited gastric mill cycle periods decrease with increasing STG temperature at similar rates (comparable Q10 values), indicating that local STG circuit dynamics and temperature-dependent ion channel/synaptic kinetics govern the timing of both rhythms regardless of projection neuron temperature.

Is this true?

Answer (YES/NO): NO